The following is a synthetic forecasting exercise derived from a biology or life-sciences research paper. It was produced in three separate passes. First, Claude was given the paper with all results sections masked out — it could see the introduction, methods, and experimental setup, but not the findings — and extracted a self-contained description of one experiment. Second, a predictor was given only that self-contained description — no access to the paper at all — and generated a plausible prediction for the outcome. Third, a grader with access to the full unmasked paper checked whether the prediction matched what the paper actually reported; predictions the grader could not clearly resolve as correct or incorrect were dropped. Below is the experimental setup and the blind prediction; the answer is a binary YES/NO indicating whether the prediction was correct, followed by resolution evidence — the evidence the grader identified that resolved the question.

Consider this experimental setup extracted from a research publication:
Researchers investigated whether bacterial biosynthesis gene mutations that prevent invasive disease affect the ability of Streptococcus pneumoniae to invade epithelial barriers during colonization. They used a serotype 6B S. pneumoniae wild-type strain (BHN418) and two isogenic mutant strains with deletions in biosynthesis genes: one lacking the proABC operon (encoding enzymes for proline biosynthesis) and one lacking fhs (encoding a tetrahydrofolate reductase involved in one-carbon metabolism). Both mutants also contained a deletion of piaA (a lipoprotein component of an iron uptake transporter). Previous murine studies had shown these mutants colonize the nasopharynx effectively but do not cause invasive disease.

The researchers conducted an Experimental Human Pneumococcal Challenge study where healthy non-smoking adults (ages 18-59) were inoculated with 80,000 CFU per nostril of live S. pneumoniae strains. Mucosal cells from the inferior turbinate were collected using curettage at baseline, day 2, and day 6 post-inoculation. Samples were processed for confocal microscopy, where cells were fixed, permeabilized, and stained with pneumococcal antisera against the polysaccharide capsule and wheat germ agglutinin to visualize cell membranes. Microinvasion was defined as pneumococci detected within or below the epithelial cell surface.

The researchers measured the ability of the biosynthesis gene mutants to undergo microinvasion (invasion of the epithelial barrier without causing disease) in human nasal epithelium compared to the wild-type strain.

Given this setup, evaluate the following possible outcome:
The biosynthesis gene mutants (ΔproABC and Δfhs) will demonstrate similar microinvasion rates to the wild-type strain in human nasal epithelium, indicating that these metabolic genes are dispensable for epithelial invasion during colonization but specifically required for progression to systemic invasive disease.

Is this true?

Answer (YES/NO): YES